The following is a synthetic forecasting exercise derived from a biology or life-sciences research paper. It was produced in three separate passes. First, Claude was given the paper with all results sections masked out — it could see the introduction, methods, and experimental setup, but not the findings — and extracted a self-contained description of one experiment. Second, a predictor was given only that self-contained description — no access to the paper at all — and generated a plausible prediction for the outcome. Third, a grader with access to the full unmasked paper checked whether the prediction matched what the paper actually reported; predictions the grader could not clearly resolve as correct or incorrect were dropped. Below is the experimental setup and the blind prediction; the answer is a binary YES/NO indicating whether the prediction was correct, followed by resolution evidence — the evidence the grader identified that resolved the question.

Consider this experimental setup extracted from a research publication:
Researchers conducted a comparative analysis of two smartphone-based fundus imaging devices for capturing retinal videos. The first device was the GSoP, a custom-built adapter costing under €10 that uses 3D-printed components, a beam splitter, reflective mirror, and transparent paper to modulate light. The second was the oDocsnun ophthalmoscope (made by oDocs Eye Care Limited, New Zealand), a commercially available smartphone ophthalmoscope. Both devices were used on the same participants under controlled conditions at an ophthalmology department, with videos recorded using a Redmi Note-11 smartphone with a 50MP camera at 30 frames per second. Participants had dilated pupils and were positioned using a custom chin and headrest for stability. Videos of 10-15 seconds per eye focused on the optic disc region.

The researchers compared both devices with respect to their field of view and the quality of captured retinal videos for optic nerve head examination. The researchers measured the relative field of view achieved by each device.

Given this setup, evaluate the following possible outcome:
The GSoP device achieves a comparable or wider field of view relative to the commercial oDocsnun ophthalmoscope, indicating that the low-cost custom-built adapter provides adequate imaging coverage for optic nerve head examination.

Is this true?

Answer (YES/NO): NO